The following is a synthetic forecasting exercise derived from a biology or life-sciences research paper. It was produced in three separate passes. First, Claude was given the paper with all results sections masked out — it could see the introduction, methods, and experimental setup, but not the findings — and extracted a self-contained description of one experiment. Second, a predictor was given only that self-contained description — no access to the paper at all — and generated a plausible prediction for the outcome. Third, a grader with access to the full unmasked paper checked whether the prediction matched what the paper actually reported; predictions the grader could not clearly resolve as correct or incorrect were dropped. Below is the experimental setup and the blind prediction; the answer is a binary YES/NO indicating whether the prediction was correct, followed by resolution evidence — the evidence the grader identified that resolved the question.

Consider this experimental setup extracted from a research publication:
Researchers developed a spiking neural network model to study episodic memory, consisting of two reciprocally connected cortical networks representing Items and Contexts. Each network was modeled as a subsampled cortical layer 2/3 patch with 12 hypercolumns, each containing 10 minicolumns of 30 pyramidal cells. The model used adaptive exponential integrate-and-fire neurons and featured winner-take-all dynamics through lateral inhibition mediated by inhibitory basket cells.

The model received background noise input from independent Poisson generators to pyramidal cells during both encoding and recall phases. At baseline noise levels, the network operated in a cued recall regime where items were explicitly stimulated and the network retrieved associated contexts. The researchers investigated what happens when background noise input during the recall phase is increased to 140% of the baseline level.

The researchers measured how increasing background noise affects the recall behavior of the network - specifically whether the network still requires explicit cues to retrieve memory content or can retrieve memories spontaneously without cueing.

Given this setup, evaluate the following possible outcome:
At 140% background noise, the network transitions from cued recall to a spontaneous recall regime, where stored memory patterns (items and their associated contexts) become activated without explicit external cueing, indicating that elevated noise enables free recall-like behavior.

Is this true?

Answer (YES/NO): YES